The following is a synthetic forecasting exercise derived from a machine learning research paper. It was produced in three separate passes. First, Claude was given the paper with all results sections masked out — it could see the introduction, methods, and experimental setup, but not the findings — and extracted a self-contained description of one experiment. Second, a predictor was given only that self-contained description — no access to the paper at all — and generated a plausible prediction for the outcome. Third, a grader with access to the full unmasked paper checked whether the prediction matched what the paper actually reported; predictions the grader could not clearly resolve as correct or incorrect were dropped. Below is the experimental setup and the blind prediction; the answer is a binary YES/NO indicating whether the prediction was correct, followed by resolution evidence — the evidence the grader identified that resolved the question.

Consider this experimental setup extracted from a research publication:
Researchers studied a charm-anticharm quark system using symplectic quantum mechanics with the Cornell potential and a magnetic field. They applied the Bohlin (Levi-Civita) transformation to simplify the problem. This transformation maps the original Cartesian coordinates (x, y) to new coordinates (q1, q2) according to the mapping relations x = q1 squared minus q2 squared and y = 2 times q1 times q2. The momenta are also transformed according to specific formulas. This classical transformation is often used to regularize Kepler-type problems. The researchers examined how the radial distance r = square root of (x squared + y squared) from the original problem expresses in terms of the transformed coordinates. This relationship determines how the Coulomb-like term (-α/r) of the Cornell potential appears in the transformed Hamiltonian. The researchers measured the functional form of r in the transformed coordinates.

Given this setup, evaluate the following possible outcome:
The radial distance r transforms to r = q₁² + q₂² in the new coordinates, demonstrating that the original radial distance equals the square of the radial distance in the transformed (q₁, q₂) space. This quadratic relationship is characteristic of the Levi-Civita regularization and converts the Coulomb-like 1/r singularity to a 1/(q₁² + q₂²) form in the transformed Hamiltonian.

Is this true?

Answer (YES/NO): YES